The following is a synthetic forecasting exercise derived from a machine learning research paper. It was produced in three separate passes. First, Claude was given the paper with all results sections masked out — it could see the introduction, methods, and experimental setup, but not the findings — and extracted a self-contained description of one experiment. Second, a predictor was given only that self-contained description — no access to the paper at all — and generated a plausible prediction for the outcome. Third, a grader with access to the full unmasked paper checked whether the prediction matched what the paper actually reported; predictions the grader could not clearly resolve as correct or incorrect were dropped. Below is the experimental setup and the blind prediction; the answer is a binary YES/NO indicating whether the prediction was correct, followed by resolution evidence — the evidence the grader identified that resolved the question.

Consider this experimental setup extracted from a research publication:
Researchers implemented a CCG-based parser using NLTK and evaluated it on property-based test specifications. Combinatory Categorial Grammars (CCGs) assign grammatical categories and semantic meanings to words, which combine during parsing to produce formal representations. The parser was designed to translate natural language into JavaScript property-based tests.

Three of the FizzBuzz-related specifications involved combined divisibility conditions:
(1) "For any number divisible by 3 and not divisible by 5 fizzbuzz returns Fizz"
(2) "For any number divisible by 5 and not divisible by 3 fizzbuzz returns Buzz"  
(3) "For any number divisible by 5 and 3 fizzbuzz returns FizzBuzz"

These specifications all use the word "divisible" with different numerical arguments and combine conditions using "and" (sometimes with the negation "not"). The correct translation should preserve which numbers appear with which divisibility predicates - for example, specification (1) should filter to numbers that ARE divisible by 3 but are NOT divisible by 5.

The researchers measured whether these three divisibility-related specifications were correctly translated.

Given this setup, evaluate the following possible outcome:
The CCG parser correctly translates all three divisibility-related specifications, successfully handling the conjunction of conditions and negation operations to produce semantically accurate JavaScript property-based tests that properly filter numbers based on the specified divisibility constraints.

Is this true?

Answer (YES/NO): NO